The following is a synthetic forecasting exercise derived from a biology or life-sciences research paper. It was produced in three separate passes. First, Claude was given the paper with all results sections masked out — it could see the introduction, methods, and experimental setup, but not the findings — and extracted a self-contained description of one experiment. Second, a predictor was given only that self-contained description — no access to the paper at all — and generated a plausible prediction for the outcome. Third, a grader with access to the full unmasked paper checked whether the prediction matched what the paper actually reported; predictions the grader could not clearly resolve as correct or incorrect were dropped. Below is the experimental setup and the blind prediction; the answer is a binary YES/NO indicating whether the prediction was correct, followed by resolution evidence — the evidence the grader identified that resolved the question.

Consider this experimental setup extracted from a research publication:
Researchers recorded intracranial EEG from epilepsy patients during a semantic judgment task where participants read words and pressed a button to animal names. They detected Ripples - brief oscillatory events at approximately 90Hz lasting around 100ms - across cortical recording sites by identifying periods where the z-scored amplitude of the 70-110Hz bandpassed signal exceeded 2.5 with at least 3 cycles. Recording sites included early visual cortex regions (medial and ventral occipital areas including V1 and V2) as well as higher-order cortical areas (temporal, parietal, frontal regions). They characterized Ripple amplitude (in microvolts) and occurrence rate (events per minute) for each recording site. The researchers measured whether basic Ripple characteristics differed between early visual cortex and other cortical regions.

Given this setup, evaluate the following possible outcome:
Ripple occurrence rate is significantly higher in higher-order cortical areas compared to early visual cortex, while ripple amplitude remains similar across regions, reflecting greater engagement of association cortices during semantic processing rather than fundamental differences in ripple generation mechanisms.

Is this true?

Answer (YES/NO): NO